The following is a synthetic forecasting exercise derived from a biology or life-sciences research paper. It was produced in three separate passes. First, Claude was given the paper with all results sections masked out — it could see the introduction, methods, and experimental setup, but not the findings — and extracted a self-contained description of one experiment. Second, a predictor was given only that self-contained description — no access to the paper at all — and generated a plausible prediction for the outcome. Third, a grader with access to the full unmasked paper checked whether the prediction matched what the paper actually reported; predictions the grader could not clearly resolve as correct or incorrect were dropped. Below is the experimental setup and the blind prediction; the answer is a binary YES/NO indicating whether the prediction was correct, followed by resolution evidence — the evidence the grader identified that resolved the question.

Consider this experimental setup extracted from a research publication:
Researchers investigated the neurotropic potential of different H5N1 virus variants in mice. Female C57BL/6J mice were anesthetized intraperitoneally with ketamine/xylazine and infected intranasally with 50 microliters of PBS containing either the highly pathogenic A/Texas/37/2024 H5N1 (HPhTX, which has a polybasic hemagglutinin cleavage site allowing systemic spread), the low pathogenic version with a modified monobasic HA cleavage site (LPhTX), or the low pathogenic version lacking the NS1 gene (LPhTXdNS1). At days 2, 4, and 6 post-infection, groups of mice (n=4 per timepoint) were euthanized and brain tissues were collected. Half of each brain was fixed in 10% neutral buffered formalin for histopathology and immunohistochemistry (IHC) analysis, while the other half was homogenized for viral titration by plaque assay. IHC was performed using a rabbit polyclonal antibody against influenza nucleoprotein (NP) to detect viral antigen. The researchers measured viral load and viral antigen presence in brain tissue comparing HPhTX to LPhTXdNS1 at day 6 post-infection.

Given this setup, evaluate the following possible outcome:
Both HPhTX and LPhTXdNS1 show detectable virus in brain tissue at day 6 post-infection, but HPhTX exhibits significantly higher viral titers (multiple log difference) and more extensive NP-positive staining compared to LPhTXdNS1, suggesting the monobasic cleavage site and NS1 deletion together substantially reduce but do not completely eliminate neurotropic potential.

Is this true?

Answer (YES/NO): NO